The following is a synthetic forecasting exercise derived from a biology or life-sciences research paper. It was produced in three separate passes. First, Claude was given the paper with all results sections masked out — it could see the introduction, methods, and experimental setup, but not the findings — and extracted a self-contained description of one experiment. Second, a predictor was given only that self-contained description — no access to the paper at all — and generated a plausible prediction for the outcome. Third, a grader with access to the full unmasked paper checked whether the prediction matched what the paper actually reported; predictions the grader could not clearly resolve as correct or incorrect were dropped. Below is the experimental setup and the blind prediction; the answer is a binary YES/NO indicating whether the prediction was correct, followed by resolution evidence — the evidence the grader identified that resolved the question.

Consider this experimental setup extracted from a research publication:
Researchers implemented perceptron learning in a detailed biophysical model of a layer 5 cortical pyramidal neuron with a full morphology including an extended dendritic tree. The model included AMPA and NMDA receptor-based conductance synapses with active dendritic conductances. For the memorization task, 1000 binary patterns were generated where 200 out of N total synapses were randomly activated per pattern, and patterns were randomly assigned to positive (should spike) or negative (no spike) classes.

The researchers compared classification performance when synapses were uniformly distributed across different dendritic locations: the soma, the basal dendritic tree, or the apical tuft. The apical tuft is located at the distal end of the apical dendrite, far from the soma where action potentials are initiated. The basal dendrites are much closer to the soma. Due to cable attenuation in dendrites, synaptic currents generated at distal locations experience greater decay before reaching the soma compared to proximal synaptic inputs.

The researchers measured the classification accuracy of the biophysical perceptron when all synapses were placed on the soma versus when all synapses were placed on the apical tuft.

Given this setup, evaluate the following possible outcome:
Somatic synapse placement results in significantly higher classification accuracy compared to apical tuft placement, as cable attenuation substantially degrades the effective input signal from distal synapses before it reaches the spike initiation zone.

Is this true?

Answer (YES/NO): YES